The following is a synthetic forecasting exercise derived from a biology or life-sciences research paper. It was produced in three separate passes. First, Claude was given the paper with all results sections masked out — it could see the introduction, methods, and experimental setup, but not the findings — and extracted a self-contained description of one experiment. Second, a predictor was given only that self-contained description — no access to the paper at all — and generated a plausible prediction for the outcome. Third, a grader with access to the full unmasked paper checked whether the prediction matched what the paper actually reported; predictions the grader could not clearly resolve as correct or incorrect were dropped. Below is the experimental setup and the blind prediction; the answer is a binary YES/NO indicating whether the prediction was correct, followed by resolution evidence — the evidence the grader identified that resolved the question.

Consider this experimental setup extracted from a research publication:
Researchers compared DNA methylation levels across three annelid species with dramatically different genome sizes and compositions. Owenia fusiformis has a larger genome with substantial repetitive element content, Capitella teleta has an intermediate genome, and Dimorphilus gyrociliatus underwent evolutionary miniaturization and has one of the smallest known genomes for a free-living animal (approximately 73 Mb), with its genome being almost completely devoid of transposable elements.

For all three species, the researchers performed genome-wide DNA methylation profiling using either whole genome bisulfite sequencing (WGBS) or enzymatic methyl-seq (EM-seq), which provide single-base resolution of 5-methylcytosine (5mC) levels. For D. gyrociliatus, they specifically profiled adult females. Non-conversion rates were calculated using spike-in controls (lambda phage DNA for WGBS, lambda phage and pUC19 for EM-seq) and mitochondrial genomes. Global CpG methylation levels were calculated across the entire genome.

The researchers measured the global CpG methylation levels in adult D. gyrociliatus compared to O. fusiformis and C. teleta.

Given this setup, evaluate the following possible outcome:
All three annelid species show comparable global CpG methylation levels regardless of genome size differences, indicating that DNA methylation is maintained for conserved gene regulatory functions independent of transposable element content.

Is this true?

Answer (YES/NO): NO